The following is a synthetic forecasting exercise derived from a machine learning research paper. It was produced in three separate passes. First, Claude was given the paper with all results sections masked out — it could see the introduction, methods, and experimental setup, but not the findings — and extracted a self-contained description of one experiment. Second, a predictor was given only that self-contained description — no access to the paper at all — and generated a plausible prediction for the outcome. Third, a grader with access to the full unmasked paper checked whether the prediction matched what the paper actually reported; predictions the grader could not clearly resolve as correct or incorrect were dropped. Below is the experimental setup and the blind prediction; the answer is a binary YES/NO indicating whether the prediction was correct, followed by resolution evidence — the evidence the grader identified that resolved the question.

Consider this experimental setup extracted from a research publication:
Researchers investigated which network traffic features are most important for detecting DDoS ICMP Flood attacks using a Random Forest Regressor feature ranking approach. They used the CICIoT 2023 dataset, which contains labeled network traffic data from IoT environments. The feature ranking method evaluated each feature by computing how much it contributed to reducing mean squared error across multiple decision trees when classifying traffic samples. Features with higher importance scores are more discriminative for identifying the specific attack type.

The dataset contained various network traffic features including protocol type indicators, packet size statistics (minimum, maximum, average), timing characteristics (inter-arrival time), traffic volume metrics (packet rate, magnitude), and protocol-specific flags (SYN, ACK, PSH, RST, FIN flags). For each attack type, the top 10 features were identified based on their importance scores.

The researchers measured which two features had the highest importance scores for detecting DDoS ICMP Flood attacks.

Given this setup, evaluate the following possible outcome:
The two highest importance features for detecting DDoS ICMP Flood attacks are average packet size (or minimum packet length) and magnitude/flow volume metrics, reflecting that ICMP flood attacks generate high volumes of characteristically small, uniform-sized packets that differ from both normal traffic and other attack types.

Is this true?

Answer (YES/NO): NO